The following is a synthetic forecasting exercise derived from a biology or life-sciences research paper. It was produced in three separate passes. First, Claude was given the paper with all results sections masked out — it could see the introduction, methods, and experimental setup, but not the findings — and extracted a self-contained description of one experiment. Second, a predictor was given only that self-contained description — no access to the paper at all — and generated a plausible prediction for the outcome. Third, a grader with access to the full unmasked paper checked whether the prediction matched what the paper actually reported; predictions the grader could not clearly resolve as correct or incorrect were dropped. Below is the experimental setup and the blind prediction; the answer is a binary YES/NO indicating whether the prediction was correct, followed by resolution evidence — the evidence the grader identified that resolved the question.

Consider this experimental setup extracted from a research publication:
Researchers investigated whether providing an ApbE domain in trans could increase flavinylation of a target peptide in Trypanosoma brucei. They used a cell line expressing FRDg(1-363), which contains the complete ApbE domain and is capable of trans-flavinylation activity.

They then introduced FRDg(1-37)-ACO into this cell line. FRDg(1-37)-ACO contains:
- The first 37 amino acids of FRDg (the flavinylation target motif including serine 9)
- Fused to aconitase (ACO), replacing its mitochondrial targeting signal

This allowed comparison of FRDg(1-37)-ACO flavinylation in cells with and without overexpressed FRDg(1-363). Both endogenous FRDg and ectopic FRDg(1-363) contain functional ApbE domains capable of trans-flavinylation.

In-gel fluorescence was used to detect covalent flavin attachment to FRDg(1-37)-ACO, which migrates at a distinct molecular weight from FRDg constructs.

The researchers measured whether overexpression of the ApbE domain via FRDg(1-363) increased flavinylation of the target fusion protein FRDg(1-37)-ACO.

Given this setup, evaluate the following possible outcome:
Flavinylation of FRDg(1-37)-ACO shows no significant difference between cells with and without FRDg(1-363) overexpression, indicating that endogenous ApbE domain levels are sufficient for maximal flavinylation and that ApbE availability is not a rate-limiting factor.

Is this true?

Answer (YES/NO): NO